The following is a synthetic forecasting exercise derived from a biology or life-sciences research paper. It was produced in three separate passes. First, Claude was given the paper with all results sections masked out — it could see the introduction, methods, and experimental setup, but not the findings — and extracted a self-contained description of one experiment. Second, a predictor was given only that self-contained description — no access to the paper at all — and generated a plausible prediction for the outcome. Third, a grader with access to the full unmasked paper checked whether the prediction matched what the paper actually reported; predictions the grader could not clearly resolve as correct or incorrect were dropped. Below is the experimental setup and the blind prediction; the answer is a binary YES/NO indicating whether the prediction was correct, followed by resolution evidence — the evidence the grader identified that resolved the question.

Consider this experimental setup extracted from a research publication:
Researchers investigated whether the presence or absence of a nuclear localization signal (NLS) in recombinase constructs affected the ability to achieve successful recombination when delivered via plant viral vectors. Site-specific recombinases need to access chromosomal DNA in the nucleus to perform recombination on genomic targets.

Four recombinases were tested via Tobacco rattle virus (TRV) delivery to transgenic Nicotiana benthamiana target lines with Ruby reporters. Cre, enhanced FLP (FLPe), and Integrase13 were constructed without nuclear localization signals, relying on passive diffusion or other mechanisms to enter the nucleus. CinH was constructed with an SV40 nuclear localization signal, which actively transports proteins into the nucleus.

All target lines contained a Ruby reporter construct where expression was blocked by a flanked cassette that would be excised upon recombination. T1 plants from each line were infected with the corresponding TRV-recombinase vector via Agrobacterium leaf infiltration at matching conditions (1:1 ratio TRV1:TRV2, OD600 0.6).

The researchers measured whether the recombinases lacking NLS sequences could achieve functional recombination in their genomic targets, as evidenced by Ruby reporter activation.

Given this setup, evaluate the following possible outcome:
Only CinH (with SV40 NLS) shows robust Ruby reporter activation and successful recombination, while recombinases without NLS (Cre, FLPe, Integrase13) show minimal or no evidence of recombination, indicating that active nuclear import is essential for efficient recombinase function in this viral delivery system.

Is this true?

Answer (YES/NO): NO